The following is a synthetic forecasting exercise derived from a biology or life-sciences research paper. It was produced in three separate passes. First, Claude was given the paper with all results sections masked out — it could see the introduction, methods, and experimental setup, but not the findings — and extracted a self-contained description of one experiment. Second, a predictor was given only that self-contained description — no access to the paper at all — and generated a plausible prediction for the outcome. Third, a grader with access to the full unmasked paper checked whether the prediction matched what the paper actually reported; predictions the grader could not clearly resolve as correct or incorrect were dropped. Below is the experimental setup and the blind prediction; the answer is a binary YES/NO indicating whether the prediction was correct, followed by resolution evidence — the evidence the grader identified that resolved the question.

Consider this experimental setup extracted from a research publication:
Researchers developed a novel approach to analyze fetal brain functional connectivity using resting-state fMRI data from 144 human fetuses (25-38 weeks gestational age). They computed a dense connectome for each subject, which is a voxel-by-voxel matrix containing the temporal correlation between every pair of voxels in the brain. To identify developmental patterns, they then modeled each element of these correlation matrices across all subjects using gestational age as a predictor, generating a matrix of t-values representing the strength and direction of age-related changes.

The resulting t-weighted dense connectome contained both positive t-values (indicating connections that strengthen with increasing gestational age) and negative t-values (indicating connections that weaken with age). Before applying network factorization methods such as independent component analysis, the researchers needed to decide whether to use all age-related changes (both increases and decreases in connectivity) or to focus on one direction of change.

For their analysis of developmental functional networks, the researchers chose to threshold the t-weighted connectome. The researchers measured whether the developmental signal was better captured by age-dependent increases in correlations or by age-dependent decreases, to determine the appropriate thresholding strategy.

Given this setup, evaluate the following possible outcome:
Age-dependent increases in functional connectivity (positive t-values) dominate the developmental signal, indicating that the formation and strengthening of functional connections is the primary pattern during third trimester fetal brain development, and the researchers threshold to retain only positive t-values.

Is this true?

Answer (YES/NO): YES